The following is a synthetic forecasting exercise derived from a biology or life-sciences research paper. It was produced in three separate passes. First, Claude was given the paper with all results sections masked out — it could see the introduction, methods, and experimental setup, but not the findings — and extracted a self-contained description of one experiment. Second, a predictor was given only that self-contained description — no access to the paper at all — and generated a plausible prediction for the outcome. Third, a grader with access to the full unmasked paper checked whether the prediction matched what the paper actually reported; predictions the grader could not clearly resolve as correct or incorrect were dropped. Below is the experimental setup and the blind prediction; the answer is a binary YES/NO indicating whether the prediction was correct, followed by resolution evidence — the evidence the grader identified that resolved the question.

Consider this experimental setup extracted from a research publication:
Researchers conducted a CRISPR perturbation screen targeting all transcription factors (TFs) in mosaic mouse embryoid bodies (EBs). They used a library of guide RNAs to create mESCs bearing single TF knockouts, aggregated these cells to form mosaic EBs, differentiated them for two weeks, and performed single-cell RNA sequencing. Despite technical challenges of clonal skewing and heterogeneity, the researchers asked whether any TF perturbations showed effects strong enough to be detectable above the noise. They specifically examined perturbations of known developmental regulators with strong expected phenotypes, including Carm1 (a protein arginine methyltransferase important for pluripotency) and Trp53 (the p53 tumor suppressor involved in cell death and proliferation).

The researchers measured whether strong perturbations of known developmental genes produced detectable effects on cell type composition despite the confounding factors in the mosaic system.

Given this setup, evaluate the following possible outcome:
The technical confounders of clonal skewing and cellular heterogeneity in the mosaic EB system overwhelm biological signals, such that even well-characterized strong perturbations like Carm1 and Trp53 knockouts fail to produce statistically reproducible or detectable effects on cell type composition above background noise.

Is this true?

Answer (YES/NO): NO